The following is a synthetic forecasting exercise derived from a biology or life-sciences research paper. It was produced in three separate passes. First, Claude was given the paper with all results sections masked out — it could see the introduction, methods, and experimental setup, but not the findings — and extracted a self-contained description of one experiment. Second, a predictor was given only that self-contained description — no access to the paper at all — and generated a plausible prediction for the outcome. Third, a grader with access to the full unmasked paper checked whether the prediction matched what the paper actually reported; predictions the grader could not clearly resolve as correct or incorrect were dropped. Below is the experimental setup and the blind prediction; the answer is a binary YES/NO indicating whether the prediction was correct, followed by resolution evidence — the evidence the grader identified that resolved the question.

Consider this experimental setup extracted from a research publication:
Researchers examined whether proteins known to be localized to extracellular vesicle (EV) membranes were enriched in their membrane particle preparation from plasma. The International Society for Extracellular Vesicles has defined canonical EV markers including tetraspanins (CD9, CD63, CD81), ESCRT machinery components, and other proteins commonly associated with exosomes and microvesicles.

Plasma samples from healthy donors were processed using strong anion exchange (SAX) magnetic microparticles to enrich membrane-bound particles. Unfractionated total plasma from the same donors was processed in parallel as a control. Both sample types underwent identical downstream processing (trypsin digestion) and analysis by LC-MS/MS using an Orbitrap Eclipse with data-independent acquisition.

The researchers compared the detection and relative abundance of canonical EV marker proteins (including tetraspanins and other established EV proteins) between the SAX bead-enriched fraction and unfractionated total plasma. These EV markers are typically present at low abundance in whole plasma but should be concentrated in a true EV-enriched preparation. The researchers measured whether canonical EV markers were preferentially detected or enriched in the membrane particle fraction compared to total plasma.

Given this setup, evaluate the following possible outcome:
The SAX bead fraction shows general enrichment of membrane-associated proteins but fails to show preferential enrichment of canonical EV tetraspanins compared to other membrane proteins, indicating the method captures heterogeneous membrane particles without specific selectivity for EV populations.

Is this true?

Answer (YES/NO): NO